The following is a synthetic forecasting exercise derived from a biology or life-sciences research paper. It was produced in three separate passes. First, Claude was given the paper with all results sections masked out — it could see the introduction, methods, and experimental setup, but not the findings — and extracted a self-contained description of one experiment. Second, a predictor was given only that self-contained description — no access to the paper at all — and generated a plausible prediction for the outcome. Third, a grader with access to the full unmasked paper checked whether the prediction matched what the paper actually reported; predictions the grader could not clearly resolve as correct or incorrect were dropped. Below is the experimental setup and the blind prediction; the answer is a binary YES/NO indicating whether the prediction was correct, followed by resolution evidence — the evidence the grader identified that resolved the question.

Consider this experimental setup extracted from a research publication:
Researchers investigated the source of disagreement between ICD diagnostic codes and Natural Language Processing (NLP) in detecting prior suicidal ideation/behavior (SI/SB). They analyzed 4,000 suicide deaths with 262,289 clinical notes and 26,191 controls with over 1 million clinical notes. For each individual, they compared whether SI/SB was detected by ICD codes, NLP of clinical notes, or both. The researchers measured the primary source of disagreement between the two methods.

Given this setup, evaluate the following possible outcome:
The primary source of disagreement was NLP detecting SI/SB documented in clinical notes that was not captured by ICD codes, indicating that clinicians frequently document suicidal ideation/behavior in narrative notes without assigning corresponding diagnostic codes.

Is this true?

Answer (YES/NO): YES